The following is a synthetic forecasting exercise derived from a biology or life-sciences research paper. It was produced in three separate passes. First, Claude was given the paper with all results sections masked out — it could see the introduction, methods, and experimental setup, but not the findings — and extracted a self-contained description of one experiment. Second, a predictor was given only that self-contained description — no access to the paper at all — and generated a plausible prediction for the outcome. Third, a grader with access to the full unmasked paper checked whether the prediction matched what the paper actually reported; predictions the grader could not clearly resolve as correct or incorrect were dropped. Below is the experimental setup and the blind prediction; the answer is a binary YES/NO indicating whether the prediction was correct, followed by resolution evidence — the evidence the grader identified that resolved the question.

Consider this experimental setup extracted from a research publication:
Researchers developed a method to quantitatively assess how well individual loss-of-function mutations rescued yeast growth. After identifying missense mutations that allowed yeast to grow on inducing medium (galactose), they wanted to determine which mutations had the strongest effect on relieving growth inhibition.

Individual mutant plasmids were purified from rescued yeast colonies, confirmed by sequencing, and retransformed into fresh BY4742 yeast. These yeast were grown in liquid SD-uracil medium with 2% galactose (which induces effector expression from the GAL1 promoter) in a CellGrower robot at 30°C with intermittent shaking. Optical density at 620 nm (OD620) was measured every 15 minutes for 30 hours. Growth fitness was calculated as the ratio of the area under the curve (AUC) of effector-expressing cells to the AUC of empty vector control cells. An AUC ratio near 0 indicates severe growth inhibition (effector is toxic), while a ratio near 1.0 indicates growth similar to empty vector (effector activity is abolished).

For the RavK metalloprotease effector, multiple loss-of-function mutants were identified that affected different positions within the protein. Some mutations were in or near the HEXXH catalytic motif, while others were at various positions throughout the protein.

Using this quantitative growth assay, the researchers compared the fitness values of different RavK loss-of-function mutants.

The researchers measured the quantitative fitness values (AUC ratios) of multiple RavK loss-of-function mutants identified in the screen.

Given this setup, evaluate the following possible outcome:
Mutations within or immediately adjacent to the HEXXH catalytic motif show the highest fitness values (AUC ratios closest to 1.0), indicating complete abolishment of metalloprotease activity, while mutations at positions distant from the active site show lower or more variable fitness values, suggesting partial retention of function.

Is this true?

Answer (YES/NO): NO